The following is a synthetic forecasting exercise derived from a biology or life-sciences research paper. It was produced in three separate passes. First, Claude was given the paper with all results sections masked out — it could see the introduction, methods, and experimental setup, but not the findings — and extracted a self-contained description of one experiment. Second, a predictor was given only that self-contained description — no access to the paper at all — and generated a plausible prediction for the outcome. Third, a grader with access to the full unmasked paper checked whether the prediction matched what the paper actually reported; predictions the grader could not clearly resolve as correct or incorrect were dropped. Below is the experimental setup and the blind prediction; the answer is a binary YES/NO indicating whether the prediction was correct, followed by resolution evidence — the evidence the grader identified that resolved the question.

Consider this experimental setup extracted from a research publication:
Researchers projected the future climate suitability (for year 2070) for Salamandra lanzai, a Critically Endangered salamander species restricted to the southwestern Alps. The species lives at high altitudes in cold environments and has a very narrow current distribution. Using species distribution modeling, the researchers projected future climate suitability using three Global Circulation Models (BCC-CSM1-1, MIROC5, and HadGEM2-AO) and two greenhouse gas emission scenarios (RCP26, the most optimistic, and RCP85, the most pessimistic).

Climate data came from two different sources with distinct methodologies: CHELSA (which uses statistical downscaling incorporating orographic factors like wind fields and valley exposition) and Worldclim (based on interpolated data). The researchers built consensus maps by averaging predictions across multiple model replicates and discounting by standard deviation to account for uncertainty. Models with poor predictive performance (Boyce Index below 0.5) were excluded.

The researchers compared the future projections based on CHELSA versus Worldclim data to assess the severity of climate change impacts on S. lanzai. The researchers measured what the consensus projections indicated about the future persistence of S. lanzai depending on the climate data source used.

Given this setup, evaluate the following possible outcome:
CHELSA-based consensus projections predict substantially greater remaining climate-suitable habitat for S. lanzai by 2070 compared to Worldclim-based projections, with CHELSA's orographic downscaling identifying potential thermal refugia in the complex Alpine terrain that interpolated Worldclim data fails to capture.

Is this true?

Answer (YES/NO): YES